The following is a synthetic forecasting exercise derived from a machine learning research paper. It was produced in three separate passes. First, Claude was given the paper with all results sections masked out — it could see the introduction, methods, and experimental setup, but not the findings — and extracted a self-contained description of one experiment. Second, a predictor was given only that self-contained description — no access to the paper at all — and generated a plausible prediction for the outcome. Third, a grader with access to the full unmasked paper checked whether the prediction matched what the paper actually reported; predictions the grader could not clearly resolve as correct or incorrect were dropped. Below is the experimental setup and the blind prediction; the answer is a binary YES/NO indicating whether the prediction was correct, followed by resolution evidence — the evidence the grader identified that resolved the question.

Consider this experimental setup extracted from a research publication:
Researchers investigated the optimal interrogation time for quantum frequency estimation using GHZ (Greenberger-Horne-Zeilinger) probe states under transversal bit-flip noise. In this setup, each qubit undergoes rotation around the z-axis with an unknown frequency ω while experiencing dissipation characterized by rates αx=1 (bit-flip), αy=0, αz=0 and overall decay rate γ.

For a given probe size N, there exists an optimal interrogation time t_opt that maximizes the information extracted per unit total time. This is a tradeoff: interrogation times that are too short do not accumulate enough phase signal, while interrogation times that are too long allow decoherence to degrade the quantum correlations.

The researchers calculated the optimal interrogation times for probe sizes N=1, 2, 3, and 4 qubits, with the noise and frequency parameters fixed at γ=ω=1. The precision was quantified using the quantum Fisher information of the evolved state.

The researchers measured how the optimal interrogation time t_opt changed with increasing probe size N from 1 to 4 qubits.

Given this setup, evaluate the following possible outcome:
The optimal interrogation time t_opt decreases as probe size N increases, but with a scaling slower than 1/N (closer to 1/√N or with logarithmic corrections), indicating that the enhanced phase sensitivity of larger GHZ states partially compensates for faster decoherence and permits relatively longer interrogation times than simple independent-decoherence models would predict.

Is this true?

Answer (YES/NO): YES